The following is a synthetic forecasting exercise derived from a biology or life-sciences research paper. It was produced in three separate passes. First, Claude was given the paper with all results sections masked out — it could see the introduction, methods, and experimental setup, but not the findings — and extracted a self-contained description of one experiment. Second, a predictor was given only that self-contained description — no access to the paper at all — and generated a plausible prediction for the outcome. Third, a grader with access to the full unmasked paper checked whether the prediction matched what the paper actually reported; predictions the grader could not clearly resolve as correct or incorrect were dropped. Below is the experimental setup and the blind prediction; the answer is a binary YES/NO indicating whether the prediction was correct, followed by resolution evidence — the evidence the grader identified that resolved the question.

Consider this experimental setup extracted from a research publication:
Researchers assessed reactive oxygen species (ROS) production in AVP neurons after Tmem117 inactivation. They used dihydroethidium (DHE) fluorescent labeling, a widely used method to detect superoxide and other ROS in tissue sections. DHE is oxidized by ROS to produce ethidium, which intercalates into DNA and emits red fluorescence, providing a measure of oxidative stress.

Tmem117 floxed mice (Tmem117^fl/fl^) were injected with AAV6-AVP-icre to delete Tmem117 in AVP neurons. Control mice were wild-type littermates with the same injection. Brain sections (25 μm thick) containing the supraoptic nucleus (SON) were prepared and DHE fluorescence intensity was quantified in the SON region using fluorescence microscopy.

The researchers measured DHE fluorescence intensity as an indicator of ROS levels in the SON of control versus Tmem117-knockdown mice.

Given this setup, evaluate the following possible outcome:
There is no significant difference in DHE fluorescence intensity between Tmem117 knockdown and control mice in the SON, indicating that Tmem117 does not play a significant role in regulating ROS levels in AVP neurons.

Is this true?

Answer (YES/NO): NO